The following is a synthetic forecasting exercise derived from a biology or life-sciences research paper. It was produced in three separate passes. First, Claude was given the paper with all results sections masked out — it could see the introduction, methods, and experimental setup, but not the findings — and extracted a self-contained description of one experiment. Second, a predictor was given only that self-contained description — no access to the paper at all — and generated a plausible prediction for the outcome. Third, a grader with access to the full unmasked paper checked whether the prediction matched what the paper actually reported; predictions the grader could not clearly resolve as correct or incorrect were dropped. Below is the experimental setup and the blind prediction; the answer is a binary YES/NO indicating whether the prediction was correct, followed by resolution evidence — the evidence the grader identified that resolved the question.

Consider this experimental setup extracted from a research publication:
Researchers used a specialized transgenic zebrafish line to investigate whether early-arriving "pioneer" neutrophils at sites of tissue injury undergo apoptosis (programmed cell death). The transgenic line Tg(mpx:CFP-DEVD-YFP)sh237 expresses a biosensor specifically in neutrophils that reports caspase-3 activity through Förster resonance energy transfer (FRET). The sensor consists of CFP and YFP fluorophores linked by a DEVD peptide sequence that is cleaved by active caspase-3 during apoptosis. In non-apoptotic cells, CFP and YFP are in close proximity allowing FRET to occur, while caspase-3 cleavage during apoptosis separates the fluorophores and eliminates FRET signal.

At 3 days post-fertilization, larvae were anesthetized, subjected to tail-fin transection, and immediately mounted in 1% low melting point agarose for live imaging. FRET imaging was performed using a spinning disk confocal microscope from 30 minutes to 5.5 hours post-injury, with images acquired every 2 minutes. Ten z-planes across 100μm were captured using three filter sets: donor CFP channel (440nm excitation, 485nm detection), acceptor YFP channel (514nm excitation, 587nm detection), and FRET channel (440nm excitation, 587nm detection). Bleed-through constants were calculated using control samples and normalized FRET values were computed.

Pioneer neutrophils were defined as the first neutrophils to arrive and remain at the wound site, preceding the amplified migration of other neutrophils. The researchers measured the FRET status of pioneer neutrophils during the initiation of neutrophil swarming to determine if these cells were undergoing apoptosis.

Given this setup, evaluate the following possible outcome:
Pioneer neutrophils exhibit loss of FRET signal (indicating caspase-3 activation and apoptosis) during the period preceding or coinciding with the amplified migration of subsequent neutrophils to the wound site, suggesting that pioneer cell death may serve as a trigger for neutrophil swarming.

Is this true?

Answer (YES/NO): NO